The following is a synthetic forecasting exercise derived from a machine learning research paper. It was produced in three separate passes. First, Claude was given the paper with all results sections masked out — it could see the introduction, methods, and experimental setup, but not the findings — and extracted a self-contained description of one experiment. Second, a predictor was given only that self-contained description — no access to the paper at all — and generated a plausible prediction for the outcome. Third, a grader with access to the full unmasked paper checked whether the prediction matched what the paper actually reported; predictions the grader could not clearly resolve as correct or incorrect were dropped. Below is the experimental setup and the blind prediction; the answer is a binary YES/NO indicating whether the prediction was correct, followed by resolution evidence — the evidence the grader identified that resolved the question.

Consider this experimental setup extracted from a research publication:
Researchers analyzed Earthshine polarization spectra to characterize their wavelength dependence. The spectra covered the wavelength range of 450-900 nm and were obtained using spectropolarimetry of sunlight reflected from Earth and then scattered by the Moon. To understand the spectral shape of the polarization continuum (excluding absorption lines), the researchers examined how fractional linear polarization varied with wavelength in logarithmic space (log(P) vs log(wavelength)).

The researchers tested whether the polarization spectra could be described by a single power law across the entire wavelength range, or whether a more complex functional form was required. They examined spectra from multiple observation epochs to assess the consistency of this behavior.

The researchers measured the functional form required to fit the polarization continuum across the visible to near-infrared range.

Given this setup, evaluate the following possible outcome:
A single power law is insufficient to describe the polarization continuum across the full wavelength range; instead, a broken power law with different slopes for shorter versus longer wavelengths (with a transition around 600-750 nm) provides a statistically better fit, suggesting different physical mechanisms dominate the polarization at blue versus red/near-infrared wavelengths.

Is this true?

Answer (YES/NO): YES